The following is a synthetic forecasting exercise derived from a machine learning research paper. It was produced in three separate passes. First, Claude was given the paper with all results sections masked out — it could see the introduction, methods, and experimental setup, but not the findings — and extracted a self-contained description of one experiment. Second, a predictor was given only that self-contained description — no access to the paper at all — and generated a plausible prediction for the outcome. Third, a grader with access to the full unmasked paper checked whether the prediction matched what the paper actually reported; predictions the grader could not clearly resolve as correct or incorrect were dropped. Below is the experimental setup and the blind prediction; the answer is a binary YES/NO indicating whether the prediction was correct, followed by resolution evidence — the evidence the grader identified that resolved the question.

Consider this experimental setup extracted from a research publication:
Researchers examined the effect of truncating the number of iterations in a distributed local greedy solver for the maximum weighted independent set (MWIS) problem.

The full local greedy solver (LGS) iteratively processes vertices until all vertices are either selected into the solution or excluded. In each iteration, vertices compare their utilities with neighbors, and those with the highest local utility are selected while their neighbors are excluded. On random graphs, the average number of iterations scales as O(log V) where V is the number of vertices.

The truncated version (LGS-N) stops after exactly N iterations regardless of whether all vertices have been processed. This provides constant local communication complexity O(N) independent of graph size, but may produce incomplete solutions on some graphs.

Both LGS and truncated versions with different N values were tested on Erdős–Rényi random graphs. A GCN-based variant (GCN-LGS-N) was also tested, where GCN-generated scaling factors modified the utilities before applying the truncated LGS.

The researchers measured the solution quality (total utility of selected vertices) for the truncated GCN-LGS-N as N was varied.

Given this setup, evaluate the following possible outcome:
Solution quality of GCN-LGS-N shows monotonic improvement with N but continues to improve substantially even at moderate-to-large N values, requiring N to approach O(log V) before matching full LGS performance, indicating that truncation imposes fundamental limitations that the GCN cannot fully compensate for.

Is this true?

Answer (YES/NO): NO